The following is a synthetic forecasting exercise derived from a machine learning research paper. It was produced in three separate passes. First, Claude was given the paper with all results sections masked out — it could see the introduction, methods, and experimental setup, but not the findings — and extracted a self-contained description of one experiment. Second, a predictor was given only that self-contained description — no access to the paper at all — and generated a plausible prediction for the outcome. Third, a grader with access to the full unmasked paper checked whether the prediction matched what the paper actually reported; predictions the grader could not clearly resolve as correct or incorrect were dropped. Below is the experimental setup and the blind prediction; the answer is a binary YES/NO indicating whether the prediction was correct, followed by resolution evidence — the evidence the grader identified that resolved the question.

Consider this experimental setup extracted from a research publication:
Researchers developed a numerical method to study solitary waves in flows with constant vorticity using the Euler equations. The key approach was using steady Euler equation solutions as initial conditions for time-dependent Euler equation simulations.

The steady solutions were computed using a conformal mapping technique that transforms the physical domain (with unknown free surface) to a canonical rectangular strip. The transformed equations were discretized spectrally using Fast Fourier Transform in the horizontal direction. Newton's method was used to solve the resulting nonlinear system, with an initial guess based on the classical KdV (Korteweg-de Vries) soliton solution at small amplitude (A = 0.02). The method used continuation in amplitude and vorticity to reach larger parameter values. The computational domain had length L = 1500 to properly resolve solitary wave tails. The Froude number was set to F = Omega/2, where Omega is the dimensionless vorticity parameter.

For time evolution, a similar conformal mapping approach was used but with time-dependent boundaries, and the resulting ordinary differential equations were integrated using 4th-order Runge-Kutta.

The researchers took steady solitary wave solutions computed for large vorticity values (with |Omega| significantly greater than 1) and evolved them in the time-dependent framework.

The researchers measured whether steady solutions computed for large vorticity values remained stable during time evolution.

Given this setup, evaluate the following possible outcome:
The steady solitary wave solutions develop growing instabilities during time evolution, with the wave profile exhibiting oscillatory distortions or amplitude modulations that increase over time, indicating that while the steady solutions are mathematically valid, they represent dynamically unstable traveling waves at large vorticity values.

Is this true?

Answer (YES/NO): YES